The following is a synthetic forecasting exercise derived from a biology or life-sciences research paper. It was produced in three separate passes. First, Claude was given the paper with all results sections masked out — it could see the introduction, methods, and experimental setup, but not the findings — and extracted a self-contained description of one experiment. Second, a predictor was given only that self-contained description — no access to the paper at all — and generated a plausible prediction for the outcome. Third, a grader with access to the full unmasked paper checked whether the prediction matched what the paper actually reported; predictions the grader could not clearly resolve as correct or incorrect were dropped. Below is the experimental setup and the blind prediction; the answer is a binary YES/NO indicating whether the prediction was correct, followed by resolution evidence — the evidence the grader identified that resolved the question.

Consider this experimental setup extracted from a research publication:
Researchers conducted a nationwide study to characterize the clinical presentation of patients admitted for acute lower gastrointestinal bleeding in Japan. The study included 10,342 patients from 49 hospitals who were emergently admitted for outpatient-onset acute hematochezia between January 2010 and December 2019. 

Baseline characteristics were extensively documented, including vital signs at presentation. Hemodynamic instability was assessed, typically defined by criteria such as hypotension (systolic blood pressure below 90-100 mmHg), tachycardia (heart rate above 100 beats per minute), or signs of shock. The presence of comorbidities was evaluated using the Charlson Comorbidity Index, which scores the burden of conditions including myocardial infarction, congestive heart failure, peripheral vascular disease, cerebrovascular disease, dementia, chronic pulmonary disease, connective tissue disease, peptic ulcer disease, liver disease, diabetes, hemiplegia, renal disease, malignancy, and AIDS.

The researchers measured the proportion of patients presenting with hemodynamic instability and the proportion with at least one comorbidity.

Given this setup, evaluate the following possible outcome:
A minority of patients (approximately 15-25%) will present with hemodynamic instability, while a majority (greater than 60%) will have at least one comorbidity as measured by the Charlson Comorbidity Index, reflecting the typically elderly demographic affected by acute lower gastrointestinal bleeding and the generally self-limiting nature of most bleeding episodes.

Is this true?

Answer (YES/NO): NO